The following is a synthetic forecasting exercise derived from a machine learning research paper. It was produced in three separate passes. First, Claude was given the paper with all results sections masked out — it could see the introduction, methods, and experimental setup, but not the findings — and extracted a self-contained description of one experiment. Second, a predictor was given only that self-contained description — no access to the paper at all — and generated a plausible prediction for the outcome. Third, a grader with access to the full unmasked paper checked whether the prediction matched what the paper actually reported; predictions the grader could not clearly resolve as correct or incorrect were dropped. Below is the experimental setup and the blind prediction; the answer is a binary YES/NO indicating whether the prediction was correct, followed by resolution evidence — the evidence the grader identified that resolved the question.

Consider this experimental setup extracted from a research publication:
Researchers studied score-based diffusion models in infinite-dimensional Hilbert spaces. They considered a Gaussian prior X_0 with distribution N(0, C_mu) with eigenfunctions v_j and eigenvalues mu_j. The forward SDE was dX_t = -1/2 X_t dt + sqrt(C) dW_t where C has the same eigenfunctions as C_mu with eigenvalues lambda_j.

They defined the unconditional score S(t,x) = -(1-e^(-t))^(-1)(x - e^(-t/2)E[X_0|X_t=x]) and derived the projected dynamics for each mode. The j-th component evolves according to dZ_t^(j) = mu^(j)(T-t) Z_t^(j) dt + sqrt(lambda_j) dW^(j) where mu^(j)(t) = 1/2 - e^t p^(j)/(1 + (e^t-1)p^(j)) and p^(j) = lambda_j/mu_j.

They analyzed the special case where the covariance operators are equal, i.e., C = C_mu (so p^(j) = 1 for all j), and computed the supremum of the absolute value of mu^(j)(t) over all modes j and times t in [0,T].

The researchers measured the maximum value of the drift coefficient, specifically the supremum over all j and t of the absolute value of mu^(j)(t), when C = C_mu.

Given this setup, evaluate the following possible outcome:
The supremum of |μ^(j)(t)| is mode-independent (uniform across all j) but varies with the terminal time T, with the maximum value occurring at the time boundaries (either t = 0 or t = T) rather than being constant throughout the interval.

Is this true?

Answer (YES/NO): NO